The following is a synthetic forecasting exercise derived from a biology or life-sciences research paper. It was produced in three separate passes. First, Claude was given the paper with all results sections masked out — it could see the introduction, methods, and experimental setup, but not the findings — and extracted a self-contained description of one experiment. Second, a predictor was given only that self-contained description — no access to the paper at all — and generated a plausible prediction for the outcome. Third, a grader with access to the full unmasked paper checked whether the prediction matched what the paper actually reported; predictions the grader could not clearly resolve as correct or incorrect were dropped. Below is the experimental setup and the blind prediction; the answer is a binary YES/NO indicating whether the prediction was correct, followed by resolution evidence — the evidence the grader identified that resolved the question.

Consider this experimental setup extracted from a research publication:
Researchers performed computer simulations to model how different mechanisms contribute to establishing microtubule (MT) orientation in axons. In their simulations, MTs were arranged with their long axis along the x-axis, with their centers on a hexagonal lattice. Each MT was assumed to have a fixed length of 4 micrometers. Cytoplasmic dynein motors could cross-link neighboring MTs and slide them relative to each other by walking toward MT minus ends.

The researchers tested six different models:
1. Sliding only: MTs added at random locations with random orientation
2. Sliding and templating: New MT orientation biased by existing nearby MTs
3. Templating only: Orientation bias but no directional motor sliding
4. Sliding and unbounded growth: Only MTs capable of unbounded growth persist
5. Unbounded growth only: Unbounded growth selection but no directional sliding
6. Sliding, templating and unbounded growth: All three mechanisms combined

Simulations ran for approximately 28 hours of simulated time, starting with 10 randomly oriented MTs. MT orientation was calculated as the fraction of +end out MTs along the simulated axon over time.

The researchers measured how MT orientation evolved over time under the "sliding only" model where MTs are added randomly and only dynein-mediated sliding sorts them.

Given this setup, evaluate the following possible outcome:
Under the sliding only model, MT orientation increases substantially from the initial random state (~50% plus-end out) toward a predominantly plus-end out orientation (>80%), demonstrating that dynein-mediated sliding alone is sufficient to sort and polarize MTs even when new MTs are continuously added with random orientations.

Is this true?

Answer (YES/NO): NO